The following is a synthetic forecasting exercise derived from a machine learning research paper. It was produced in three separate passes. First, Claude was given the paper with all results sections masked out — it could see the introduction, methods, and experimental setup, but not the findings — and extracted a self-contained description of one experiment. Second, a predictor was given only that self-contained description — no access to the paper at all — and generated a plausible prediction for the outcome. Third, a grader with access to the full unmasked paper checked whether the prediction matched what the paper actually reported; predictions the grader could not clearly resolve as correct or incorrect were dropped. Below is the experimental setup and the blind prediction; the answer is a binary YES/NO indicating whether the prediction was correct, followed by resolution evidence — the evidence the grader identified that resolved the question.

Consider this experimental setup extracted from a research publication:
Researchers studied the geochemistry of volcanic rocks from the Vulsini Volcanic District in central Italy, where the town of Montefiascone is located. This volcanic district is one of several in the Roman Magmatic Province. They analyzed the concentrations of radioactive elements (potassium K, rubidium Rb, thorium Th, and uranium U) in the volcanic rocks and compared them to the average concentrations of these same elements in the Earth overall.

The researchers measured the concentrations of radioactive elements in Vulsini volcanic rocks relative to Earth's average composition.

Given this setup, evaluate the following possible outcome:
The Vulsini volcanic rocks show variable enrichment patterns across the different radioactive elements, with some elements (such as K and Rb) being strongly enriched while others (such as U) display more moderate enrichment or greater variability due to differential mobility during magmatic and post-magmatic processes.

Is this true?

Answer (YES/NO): NO